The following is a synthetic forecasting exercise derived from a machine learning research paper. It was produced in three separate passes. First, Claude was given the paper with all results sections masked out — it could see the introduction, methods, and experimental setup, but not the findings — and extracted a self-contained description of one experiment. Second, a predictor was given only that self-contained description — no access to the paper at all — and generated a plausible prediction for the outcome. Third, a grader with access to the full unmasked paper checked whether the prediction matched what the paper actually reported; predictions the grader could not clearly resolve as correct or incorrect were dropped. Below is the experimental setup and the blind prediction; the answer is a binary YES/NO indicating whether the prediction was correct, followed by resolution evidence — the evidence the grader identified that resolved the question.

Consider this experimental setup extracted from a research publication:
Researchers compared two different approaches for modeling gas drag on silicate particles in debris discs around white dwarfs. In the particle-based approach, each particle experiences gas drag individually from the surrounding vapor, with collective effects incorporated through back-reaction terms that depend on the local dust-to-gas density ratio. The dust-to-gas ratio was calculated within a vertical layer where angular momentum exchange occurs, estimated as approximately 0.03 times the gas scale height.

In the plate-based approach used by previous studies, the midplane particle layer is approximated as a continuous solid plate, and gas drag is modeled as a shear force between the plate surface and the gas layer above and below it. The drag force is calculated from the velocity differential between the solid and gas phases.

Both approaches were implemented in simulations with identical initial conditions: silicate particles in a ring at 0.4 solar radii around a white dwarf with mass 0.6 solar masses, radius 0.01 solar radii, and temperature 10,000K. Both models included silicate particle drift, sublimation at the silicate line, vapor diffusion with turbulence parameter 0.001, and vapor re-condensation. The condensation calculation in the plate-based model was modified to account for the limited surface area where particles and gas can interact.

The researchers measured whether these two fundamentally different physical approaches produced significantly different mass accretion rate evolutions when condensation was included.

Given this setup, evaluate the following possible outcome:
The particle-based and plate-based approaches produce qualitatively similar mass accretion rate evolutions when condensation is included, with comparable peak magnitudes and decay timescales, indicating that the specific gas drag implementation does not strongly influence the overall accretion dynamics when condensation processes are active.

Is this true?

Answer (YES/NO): YES